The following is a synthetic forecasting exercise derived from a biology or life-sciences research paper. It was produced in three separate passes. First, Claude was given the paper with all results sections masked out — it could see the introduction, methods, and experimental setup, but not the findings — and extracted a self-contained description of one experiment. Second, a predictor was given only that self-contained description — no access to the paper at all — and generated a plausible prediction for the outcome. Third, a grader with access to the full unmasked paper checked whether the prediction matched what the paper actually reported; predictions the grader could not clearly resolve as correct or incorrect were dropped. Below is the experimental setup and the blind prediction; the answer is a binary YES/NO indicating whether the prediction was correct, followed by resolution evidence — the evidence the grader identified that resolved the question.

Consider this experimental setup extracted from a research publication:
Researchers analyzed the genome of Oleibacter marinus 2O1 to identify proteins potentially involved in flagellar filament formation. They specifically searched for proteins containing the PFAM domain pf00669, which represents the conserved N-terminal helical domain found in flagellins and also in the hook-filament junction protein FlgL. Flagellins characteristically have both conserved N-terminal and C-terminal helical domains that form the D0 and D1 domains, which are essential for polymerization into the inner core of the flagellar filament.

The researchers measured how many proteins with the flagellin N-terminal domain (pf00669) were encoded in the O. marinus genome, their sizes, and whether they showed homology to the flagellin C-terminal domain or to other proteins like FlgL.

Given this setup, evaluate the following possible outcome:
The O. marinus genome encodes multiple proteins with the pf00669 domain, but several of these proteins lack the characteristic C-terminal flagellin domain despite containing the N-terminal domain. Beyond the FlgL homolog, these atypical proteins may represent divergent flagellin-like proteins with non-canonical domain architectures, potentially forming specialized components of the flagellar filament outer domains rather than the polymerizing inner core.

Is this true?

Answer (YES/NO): NO